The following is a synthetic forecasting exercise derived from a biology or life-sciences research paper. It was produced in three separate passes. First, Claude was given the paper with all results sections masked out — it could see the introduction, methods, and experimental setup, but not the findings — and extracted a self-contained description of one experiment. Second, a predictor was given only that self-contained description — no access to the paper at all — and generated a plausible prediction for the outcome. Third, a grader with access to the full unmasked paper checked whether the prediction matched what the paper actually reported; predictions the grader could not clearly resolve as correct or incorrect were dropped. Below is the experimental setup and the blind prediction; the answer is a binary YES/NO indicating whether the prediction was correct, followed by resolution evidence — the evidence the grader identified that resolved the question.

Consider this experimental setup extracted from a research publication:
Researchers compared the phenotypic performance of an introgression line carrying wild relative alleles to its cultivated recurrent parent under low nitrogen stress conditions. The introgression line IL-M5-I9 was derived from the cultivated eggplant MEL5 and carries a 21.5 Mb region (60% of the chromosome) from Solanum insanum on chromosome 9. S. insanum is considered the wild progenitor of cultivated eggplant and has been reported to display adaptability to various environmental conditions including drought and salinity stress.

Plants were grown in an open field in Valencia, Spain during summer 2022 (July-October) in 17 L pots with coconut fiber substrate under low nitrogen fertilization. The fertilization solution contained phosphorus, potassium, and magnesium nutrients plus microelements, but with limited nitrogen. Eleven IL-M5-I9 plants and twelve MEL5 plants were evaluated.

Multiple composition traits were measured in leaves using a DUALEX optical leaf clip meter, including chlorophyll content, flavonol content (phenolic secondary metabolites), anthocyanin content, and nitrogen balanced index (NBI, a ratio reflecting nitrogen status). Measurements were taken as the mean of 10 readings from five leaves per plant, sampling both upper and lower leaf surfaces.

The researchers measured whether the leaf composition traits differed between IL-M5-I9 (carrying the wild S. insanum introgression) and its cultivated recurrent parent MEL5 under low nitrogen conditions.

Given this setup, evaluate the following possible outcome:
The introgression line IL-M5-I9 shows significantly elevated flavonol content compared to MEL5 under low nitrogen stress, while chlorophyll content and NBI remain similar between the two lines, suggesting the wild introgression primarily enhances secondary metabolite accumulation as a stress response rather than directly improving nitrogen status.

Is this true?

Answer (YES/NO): NO